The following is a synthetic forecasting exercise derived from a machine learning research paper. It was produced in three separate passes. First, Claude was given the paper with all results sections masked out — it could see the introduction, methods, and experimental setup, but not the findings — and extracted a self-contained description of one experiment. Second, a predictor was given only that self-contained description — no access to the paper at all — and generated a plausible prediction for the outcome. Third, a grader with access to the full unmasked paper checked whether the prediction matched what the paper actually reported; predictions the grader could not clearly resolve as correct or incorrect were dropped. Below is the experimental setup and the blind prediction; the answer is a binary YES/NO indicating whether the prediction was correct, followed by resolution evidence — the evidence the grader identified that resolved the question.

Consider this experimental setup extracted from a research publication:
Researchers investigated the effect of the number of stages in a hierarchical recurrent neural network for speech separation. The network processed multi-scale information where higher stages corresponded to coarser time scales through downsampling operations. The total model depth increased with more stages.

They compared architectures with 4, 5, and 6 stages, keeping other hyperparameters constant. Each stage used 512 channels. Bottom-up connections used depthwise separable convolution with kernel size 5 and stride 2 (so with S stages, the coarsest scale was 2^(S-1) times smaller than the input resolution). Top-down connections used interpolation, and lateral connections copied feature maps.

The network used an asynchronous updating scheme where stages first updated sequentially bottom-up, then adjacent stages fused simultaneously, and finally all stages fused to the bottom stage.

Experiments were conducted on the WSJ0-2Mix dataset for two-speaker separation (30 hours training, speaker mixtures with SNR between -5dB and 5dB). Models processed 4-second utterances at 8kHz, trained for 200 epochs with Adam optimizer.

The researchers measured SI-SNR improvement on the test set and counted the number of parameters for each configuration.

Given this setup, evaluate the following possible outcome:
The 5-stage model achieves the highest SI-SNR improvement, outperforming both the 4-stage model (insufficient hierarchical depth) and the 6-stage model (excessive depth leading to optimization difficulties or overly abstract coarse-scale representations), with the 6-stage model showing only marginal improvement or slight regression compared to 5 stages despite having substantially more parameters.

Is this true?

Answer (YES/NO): YES